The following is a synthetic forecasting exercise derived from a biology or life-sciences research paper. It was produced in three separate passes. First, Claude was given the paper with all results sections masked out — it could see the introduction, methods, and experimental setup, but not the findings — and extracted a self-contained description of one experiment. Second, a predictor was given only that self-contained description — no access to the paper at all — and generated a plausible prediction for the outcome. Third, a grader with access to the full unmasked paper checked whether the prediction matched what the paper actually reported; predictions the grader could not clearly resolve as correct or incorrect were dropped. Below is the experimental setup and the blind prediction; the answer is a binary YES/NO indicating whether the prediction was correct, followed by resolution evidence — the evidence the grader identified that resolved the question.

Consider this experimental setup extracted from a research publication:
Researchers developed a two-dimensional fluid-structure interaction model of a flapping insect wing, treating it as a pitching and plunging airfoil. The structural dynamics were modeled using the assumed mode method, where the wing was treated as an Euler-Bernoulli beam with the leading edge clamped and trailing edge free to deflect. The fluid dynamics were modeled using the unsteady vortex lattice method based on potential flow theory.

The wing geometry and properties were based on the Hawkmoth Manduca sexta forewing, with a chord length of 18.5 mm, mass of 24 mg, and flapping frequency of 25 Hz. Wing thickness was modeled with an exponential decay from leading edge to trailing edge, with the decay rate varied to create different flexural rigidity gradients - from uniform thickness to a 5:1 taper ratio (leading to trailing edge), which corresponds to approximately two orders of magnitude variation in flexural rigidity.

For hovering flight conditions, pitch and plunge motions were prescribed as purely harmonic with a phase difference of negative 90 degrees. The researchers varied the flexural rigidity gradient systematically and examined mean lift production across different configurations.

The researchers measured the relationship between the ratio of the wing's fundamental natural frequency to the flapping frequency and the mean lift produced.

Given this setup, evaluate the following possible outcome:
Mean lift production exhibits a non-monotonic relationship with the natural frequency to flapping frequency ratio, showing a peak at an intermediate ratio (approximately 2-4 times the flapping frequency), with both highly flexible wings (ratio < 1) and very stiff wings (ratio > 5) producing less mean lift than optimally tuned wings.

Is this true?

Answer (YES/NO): NO